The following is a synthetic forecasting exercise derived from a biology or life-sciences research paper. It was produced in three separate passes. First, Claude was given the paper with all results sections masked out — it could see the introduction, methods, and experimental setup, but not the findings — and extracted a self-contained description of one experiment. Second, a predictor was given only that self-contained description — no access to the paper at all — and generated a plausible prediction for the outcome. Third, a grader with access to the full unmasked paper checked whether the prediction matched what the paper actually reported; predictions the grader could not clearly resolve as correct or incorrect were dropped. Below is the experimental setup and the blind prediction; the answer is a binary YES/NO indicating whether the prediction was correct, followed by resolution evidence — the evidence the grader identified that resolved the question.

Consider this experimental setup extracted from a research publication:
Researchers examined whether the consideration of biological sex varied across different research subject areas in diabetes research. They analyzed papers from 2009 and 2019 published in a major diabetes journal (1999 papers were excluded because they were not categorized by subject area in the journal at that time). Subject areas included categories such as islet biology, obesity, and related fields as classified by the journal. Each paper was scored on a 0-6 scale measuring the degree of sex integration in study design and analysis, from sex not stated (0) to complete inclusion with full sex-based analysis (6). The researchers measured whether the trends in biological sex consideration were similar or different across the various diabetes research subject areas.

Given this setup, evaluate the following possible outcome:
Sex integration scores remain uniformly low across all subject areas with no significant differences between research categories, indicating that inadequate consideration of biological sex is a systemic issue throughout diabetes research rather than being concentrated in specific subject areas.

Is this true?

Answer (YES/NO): NO